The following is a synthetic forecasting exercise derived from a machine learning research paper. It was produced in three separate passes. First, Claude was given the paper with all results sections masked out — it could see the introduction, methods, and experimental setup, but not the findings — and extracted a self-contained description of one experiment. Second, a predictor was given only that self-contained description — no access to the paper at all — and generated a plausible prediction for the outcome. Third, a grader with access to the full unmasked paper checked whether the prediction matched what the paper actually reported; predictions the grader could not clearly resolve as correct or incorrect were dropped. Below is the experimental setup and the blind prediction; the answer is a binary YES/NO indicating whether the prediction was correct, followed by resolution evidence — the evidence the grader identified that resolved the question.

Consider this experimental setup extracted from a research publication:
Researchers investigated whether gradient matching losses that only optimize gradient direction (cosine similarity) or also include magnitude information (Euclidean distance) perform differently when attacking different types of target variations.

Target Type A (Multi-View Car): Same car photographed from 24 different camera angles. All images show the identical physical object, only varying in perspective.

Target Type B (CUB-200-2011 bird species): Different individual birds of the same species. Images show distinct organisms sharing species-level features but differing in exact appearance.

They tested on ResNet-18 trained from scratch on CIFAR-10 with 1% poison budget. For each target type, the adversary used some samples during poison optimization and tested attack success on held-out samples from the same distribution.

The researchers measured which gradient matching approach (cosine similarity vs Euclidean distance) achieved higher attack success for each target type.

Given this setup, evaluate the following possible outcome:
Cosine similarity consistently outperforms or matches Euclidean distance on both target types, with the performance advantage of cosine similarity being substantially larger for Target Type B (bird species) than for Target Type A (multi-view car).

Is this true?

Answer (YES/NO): NO